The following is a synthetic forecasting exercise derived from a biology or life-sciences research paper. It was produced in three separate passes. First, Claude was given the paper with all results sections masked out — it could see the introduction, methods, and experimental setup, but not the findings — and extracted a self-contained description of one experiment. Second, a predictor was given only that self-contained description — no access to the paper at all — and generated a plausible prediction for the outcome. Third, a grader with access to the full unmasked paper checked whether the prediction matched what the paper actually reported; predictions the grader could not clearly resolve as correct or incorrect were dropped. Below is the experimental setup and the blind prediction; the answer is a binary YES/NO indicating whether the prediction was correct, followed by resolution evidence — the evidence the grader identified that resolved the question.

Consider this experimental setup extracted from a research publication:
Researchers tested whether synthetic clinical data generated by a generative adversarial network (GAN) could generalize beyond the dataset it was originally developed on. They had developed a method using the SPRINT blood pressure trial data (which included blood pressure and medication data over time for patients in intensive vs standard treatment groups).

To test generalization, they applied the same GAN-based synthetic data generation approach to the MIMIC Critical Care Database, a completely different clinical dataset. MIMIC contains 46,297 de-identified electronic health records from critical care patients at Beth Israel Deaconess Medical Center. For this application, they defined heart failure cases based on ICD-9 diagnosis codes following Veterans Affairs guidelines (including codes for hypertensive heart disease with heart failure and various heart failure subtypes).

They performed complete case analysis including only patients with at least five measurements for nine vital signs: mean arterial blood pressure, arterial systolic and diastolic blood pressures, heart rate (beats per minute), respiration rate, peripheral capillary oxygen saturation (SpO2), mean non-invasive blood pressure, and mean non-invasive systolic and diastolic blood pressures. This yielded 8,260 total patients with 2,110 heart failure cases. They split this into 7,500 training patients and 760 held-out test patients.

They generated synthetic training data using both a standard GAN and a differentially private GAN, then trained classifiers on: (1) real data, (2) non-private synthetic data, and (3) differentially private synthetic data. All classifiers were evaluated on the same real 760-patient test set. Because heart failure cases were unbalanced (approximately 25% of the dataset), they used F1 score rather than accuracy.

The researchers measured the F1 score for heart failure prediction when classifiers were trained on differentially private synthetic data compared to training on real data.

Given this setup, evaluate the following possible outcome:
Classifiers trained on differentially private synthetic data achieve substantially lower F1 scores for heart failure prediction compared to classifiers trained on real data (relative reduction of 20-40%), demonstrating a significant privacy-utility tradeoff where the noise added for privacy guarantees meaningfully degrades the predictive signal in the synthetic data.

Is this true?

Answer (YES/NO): NO